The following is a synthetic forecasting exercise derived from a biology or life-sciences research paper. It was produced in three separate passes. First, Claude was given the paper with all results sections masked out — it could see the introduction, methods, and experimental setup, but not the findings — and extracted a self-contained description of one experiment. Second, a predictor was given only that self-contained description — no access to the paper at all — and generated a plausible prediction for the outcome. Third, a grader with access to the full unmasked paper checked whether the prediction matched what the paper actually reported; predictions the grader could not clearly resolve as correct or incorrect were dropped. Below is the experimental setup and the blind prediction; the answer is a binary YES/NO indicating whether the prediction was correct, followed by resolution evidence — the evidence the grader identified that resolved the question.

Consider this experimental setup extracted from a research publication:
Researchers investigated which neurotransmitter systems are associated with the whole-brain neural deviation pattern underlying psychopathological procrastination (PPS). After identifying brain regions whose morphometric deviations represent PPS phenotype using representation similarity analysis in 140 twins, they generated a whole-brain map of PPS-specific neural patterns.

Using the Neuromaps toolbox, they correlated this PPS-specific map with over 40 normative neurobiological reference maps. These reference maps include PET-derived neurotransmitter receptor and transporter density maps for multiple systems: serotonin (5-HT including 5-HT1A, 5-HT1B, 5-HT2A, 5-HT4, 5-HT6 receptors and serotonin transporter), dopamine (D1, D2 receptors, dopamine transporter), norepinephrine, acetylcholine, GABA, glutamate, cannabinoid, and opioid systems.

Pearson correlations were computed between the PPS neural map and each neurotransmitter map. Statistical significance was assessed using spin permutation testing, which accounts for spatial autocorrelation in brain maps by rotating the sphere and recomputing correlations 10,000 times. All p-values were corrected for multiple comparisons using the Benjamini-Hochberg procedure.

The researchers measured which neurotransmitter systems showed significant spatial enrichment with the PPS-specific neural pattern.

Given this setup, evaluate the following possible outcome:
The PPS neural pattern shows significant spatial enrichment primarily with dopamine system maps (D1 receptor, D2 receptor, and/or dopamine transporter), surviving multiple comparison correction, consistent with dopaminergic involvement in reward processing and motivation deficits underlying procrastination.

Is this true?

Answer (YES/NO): NO